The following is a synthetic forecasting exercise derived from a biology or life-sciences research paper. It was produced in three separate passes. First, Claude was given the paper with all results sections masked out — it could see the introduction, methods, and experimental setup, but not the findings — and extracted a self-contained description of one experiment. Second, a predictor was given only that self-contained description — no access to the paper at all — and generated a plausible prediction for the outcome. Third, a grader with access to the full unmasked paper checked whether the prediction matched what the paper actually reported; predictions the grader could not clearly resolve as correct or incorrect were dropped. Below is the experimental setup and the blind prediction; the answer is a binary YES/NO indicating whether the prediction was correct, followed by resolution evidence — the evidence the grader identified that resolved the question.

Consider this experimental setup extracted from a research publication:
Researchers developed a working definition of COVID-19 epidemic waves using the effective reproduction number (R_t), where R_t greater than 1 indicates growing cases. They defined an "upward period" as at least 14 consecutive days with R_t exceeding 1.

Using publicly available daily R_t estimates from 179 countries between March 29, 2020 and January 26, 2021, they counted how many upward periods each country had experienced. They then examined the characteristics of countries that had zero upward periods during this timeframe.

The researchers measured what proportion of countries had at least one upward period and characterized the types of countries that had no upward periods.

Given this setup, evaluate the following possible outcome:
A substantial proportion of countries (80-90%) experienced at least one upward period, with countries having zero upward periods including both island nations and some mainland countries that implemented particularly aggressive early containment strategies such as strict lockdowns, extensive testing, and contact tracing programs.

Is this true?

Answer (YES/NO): NO